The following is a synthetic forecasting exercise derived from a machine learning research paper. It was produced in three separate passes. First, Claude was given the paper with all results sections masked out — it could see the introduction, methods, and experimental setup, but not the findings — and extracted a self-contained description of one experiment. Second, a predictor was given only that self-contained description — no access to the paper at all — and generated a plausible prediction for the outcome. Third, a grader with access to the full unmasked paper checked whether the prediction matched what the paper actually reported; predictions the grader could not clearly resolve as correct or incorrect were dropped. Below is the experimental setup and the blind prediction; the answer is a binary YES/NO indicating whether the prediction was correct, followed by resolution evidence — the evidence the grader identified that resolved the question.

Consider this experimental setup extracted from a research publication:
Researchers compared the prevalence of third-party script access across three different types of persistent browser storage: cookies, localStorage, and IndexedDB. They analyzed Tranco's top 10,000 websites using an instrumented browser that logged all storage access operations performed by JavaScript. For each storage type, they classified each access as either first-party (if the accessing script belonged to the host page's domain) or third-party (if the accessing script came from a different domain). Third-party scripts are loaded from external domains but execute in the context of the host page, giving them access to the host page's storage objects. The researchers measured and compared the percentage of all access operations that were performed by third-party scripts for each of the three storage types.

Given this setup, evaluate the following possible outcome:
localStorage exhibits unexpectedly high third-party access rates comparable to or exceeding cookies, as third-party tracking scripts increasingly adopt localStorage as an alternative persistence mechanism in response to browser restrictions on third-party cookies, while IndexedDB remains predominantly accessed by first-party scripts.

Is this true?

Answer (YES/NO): NO